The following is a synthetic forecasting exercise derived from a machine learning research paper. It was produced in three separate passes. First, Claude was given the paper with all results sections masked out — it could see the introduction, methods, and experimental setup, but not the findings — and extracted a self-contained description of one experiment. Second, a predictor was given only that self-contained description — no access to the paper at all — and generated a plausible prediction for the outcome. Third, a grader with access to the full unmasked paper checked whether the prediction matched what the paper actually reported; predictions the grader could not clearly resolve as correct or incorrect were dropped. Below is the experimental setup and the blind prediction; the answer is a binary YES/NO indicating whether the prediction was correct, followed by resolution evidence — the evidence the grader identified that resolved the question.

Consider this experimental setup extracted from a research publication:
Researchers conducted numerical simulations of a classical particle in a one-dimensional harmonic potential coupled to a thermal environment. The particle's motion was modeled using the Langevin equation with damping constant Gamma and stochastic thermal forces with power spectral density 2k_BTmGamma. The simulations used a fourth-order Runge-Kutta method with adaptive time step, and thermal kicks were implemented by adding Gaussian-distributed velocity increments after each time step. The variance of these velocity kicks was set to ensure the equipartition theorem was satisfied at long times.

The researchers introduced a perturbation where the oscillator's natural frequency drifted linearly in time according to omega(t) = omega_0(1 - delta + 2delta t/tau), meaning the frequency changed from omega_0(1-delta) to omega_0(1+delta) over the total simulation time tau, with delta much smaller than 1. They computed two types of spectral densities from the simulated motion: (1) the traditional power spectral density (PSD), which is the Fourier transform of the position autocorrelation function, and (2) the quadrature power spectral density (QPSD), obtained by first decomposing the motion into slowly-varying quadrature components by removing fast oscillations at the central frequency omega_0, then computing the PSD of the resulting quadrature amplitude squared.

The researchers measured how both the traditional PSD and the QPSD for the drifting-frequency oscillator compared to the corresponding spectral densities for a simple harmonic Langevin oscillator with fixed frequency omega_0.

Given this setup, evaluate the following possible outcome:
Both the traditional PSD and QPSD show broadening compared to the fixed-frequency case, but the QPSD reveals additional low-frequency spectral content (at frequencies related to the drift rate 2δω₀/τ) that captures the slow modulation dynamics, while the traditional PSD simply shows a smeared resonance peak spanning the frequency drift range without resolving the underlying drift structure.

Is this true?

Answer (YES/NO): NO